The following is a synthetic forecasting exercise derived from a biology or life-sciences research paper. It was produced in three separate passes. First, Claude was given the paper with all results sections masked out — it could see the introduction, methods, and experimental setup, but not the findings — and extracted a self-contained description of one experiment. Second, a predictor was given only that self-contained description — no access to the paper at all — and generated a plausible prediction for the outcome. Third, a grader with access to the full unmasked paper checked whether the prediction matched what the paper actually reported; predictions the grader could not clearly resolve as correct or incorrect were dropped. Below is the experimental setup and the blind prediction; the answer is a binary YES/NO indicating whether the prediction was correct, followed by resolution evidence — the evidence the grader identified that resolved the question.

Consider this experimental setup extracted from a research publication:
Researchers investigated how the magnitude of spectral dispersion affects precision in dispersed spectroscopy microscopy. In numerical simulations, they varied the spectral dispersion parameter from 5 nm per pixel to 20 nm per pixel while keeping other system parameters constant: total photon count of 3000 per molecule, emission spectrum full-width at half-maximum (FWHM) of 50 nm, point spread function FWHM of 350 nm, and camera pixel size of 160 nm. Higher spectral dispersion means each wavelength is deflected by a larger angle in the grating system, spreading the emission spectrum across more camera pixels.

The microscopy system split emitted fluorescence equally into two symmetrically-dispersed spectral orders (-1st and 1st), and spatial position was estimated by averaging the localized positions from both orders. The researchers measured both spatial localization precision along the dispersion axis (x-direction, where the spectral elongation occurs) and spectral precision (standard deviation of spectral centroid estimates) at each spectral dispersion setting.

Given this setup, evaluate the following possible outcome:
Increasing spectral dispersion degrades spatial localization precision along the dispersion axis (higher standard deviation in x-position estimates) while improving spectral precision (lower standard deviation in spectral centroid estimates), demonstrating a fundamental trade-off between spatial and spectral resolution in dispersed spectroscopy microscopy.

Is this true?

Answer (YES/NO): NO